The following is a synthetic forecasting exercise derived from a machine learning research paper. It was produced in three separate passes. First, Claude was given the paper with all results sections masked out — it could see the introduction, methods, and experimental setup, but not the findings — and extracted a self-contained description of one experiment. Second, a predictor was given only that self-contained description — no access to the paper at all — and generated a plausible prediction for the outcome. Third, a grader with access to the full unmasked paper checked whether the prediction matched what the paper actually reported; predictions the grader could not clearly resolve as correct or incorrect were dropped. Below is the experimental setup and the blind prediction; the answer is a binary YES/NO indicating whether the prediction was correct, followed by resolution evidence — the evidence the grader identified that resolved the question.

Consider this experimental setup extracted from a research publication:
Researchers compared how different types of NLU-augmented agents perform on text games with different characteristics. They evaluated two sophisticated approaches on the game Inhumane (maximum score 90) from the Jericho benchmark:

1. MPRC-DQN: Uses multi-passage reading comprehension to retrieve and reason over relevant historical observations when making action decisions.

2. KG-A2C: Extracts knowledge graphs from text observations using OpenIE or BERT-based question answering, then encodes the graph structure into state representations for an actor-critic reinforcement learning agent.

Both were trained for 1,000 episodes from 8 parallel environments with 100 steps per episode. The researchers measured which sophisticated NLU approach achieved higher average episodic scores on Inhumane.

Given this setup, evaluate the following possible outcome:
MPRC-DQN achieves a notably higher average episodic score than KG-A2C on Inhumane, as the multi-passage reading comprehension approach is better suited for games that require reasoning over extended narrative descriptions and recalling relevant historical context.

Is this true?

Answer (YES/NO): YES